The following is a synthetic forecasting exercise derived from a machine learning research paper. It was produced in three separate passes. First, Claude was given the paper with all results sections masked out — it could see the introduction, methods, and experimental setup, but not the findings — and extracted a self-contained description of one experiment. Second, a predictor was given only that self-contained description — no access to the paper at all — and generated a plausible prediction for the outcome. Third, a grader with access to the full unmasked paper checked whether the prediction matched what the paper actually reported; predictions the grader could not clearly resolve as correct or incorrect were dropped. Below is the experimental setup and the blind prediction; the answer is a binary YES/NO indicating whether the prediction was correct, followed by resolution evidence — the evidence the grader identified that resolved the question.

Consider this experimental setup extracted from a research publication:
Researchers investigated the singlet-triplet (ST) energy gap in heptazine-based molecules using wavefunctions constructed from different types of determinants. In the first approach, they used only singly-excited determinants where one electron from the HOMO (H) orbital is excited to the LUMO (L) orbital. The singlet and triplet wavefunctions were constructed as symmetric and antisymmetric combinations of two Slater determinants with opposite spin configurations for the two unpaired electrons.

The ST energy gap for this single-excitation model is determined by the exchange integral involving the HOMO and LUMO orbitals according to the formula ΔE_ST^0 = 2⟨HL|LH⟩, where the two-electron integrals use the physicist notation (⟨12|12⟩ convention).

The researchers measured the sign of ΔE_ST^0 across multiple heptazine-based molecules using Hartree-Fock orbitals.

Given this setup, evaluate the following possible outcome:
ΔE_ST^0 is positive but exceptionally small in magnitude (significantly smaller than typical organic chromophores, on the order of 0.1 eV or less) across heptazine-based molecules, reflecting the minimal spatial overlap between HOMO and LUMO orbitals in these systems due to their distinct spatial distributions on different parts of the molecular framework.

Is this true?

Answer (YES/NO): NO